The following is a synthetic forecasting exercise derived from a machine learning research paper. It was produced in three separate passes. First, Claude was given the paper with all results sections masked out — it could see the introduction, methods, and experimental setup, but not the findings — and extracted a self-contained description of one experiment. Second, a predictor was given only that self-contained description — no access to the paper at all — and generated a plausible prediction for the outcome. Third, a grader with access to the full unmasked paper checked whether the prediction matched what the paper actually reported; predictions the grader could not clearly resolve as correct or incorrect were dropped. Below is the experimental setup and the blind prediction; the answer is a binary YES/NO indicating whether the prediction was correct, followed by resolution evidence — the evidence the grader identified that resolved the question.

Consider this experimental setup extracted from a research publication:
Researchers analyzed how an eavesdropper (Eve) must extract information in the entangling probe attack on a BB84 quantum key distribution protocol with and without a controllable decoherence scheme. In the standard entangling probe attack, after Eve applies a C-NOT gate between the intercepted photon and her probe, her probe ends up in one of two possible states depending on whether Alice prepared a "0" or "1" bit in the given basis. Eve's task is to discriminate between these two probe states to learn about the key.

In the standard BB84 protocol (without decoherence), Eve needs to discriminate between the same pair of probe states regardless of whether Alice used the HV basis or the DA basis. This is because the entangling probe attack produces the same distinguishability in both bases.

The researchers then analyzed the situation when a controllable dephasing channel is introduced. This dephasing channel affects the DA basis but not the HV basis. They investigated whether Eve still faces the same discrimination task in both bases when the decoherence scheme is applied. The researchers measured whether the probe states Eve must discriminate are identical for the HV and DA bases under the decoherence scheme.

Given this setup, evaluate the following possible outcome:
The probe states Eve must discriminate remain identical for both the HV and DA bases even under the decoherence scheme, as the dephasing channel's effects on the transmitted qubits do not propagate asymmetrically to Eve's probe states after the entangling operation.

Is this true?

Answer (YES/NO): NO